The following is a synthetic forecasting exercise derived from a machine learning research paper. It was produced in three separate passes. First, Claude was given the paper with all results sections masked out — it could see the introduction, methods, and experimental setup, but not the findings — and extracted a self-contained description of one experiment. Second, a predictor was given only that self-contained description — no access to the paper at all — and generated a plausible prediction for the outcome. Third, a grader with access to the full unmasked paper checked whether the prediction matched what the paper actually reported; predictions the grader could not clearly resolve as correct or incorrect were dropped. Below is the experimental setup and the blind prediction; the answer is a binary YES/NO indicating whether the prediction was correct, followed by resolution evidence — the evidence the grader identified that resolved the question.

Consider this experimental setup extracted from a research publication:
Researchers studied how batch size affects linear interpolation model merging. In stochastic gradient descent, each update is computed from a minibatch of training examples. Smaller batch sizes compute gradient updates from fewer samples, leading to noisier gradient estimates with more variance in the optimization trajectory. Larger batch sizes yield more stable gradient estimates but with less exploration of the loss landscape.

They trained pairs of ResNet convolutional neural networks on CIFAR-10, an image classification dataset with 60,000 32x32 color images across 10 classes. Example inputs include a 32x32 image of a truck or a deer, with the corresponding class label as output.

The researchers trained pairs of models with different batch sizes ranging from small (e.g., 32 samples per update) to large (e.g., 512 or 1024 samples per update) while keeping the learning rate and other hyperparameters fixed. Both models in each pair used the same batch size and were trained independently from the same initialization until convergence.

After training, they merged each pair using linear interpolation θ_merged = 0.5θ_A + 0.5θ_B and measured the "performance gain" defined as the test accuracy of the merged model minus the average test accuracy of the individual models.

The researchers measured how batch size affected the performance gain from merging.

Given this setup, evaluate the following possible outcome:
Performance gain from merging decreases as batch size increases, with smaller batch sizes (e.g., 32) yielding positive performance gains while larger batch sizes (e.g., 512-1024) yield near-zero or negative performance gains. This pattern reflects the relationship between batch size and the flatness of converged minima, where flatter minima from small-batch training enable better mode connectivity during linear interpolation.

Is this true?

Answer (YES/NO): YES